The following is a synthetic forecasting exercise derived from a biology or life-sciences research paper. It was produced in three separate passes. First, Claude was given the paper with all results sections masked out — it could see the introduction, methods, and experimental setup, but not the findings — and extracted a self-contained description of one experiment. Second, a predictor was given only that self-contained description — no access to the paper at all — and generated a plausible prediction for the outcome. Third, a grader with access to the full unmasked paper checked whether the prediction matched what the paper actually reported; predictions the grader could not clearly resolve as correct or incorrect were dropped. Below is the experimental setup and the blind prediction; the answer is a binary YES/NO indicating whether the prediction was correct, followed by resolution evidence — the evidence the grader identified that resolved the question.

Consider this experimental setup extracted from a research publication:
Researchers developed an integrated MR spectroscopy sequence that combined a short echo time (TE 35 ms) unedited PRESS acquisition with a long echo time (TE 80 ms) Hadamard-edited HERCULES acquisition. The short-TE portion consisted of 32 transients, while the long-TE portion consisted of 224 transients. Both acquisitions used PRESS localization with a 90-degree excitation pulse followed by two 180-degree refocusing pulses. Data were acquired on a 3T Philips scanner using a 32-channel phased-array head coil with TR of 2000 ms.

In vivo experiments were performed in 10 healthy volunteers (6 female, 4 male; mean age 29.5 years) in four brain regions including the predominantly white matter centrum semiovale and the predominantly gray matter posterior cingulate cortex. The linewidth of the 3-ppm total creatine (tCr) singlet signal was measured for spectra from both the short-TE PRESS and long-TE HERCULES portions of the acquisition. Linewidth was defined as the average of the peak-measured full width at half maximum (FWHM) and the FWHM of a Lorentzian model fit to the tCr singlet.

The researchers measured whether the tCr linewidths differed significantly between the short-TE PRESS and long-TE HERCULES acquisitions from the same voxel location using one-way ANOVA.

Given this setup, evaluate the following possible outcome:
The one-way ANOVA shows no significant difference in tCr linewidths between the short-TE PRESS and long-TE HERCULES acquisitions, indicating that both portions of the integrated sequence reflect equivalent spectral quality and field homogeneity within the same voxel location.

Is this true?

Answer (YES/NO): YES